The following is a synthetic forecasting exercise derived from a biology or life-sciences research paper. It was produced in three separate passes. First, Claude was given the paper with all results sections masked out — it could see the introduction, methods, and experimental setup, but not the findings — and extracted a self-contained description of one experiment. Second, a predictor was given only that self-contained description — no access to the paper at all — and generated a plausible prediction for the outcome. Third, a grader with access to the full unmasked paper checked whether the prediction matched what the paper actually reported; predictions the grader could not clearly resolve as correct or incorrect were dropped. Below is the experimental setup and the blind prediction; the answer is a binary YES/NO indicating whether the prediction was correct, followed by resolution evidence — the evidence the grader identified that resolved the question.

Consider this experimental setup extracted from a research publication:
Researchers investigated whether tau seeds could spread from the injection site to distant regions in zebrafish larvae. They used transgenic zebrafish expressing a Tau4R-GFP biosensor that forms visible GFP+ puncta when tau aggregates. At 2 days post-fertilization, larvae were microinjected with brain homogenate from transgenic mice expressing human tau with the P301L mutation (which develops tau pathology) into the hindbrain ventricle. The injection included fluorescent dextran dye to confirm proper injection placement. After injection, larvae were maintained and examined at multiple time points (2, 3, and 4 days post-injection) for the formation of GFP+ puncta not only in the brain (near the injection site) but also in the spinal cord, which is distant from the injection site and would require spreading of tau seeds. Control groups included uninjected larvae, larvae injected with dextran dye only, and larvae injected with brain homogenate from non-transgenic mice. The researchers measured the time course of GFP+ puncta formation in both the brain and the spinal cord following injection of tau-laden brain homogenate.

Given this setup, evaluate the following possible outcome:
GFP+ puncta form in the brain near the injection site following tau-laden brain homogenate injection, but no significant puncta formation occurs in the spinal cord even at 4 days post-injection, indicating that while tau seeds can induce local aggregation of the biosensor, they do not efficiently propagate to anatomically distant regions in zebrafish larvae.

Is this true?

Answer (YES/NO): NO